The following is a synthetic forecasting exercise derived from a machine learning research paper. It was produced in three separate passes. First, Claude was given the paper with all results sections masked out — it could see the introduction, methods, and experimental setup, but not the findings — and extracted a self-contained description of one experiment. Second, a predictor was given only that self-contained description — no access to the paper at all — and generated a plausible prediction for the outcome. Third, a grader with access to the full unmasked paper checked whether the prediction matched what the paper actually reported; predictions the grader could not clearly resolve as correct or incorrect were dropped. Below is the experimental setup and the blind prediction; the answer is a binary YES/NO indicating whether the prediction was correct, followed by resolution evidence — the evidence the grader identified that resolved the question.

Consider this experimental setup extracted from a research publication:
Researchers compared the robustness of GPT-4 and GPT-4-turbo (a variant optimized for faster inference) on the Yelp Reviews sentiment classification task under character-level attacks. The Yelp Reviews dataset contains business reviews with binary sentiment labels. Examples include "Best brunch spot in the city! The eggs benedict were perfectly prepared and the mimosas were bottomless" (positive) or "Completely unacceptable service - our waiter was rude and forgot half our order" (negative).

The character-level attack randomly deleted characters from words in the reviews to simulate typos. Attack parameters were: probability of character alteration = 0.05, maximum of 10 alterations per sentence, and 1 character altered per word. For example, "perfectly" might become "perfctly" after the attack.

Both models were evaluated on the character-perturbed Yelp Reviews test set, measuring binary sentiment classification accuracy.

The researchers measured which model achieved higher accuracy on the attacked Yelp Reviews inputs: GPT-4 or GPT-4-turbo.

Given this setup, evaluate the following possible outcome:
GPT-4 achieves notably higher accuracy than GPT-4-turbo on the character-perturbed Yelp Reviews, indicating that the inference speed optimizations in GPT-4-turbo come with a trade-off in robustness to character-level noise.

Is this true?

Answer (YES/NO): NO